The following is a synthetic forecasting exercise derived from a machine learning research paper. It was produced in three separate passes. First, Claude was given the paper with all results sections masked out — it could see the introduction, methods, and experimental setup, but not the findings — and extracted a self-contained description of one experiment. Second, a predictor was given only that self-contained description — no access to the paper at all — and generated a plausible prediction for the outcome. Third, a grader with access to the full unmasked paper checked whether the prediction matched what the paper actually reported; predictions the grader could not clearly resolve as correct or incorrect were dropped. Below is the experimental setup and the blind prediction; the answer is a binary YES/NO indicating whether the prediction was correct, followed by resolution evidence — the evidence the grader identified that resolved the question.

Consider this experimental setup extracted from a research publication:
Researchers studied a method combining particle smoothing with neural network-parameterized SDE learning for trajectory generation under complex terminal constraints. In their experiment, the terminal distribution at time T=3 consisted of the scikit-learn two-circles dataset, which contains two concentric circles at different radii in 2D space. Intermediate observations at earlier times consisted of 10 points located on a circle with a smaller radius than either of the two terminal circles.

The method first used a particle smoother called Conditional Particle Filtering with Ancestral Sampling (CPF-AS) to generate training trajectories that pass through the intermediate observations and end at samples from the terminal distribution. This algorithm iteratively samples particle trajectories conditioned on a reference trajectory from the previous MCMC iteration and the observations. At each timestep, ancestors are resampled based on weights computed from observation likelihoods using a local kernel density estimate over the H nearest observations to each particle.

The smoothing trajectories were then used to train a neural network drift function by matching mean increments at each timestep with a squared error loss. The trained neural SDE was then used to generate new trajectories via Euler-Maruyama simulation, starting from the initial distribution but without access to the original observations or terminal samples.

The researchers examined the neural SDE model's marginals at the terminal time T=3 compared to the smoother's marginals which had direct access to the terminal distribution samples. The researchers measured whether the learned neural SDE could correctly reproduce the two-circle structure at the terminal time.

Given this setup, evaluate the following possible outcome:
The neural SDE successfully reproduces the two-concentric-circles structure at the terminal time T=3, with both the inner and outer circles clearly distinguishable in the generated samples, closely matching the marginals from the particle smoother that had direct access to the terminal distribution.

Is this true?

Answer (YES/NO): NO